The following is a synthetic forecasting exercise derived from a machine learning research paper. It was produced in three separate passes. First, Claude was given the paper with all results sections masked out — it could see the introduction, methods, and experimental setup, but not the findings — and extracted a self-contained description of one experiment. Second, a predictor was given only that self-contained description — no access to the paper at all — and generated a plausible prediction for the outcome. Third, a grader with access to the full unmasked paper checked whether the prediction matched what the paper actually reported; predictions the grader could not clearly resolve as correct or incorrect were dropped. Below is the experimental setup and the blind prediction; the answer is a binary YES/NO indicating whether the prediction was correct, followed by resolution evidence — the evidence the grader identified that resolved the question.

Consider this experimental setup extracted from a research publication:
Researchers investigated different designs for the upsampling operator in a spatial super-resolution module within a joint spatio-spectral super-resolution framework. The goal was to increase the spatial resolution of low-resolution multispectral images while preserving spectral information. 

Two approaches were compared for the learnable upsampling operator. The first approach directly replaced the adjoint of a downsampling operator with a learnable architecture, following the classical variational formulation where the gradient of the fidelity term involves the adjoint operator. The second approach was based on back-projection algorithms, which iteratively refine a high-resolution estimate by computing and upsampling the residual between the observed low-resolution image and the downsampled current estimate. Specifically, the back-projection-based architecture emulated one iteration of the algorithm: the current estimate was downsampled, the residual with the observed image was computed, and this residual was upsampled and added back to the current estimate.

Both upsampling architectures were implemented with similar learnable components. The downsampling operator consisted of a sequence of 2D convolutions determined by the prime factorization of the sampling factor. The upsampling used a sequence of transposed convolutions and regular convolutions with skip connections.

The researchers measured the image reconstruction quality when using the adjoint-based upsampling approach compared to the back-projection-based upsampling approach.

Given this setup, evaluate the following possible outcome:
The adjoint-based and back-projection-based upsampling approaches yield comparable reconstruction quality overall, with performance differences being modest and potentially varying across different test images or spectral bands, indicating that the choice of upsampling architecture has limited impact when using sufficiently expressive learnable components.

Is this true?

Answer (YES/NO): NO